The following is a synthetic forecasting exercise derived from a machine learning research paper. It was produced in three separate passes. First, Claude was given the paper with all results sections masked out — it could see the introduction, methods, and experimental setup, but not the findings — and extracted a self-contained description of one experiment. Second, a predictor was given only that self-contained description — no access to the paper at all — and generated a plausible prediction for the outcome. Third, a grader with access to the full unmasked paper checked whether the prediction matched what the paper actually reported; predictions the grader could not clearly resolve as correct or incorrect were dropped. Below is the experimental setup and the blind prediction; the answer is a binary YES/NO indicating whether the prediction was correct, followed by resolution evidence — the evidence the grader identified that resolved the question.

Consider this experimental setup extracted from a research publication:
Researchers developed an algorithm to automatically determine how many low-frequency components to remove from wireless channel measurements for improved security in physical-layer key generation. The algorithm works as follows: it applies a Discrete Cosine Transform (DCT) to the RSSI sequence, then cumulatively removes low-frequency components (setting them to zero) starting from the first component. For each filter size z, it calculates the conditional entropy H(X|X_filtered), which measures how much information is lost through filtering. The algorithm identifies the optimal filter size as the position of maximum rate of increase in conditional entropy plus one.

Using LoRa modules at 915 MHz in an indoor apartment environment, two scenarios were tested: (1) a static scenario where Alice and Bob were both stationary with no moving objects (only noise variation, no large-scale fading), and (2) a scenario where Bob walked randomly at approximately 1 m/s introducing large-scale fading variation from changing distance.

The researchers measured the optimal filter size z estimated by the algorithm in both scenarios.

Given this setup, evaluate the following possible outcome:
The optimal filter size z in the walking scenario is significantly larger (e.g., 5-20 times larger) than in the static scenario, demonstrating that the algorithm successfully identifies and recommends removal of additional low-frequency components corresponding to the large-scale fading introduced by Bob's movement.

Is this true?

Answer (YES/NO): NO